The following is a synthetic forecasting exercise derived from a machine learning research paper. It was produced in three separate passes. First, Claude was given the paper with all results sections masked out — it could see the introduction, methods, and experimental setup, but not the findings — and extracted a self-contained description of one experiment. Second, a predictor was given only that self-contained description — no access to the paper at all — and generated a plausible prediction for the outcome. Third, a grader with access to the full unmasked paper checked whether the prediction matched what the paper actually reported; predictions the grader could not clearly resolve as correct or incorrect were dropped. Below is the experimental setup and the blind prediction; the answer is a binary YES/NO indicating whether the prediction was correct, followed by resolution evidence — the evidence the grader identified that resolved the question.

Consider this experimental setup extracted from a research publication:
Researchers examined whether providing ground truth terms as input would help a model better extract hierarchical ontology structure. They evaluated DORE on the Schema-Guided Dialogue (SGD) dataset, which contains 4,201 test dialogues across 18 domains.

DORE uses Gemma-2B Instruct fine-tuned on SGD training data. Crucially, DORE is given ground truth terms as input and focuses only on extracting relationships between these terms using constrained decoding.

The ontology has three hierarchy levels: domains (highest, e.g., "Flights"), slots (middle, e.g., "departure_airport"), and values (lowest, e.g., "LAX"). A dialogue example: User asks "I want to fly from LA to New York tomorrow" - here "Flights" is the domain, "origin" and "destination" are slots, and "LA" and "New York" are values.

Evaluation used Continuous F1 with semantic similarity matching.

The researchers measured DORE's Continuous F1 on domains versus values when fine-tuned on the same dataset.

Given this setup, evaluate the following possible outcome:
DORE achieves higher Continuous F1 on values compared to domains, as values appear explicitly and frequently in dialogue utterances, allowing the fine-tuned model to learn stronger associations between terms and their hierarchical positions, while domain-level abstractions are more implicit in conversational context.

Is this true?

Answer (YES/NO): YES